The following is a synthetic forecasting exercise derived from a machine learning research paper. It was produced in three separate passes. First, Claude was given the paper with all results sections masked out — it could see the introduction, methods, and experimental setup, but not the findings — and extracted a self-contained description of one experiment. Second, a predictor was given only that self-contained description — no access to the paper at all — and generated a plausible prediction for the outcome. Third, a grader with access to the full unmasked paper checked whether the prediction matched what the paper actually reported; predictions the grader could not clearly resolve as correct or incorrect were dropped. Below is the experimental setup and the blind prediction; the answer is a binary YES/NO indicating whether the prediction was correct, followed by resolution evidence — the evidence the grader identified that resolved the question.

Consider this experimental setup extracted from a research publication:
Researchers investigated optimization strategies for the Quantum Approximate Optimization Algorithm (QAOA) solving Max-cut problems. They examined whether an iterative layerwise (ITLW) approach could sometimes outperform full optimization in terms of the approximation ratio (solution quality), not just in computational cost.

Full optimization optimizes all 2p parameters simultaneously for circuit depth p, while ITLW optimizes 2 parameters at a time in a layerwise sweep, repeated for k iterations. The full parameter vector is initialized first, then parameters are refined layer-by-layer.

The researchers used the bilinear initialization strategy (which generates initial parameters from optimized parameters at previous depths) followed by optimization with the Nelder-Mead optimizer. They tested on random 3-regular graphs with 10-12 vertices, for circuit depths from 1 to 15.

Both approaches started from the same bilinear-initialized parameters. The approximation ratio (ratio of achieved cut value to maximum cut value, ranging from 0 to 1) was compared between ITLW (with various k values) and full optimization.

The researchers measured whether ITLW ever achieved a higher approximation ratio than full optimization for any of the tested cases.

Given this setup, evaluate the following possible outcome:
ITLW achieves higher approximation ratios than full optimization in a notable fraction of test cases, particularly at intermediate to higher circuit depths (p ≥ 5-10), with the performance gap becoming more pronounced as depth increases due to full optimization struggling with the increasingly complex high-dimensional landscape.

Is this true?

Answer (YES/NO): NO